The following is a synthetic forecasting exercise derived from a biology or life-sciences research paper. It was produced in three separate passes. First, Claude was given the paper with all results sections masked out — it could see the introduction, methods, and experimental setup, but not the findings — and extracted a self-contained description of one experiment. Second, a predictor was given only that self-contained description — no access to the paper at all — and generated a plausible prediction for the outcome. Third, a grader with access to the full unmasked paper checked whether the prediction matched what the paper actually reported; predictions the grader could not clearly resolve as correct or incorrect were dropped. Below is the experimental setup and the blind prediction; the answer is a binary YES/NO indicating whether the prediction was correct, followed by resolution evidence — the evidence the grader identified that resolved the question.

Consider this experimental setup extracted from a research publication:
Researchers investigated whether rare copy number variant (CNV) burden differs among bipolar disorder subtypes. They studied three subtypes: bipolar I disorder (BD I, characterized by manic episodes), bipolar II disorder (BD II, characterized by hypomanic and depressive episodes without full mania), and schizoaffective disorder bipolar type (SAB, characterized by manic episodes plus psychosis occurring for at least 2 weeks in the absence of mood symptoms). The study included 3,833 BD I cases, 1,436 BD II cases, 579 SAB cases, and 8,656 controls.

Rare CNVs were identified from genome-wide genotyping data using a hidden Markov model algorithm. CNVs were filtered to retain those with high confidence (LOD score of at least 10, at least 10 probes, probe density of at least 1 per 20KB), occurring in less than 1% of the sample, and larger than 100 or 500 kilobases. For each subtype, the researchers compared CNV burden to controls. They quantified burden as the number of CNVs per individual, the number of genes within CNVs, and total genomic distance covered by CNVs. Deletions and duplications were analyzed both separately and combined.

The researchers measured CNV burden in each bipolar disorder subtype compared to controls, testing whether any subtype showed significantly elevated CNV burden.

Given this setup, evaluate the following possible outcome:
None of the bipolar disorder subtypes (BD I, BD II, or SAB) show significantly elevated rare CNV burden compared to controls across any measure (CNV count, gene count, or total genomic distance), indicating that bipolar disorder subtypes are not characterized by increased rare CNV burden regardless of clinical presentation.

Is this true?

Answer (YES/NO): NO